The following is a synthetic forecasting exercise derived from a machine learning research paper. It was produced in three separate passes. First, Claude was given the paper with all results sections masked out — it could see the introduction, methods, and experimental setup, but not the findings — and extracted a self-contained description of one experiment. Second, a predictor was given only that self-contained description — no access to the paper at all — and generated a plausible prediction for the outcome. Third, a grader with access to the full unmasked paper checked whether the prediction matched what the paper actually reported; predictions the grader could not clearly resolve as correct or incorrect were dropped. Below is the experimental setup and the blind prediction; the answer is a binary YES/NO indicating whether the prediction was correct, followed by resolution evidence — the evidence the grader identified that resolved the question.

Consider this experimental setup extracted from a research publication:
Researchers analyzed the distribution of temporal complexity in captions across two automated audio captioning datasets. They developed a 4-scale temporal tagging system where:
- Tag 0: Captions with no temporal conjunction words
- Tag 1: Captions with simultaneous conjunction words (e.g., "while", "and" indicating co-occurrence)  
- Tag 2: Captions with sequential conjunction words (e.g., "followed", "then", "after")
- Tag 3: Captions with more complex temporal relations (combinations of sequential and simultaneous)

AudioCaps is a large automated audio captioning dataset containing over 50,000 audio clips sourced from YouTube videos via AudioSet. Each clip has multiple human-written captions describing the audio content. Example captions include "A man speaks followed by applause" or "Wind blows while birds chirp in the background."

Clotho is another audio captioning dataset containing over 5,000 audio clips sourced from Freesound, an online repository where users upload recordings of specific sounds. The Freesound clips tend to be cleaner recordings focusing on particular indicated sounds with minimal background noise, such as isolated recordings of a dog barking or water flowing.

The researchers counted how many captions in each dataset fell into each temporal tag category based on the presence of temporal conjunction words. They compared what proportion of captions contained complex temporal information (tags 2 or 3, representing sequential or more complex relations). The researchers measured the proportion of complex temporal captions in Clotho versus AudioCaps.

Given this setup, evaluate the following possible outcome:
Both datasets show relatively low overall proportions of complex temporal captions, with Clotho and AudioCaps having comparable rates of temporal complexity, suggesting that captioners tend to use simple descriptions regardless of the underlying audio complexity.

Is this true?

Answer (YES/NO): NO